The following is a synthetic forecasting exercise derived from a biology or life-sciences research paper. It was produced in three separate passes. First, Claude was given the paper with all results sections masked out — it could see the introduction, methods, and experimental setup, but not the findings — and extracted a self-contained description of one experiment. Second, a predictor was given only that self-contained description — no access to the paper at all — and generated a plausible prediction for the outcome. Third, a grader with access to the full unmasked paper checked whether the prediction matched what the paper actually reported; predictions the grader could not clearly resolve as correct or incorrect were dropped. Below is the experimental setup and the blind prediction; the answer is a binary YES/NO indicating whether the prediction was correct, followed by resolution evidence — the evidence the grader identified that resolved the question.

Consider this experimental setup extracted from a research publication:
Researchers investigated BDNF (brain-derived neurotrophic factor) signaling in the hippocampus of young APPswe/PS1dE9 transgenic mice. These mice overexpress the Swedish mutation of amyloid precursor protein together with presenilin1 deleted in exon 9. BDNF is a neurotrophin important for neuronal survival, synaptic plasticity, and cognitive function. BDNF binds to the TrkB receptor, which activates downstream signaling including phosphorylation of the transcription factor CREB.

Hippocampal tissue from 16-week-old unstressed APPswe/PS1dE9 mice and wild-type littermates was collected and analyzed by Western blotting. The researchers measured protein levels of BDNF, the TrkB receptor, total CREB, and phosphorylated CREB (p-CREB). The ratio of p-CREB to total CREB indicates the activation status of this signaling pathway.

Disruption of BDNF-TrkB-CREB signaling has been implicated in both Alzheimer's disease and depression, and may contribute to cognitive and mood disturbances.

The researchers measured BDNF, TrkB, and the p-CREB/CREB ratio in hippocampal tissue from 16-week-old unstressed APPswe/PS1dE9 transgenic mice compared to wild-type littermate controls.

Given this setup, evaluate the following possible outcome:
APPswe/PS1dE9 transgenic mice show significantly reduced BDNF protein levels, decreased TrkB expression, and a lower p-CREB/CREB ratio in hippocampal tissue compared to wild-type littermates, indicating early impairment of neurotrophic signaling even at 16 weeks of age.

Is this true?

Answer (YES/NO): YES